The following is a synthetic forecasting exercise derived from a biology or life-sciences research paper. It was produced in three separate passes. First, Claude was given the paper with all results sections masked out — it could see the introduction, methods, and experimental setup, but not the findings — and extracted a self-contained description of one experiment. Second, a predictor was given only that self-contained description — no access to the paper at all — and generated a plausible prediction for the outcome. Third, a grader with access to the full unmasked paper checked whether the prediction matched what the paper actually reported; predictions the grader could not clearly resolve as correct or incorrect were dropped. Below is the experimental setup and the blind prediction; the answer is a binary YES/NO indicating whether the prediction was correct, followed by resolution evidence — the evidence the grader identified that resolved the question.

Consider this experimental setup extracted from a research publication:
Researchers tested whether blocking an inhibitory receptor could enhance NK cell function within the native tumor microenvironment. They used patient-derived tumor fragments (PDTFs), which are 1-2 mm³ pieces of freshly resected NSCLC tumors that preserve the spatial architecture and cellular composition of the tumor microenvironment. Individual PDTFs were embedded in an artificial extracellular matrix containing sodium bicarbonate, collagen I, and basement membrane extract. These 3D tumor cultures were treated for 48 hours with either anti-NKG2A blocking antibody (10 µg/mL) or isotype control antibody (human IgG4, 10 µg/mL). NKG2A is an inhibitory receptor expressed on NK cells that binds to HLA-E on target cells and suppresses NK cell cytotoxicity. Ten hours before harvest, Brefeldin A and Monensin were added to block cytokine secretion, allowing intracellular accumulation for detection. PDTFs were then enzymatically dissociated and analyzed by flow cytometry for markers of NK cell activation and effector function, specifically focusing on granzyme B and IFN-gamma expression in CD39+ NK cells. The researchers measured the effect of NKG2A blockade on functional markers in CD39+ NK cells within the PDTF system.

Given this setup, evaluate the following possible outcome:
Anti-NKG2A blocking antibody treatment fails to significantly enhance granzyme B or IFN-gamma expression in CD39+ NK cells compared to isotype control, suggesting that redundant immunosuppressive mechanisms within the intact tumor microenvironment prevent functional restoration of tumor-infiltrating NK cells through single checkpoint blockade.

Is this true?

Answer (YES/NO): NO